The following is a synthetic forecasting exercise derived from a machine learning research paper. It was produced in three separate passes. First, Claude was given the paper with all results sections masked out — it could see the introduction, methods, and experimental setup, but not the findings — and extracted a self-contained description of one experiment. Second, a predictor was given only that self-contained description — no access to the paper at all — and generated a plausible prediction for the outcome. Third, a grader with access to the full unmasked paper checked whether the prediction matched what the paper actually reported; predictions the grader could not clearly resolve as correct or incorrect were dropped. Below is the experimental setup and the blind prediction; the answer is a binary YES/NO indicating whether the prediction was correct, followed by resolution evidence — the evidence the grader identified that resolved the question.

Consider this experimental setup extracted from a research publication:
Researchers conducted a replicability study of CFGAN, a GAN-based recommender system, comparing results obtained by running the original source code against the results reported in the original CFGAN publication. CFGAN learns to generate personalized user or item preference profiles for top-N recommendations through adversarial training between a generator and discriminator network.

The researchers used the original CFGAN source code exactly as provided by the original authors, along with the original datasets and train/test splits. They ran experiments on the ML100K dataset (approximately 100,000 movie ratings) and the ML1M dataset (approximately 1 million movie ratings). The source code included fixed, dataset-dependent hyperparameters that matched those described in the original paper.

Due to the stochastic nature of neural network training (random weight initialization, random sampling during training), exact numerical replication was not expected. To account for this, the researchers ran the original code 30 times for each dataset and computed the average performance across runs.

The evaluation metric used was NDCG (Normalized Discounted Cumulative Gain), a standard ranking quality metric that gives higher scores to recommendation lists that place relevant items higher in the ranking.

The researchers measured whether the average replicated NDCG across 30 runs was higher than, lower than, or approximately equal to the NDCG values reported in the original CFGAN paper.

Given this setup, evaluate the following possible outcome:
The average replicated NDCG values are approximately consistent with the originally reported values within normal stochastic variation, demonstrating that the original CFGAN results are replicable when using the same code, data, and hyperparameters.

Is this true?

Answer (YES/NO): NO